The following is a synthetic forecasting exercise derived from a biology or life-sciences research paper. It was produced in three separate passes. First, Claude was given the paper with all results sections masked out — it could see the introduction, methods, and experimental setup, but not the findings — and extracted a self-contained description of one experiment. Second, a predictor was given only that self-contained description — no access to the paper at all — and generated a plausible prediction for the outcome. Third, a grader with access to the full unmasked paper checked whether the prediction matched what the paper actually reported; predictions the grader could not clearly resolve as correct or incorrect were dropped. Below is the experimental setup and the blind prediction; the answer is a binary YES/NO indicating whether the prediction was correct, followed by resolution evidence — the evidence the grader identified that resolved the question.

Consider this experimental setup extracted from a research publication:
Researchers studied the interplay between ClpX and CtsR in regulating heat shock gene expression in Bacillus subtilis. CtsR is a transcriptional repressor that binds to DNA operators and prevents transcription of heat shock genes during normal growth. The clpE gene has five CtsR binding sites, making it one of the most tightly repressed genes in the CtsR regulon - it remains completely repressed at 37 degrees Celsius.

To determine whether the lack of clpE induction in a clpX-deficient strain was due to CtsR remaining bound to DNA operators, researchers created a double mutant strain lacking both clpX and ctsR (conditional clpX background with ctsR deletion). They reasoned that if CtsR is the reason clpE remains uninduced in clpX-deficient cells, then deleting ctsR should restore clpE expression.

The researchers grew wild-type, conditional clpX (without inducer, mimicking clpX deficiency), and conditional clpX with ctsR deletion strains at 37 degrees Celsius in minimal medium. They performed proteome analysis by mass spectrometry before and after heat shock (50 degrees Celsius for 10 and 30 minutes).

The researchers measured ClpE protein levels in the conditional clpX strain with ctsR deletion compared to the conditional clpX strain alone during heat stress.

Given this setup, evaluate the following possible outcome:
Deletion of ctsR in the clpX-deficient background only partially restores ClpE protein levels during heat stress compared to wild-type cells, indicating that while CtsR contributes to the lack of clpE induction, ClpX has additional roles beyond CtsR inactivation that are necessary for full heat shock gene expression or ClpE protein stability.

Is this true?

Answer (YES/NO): NO